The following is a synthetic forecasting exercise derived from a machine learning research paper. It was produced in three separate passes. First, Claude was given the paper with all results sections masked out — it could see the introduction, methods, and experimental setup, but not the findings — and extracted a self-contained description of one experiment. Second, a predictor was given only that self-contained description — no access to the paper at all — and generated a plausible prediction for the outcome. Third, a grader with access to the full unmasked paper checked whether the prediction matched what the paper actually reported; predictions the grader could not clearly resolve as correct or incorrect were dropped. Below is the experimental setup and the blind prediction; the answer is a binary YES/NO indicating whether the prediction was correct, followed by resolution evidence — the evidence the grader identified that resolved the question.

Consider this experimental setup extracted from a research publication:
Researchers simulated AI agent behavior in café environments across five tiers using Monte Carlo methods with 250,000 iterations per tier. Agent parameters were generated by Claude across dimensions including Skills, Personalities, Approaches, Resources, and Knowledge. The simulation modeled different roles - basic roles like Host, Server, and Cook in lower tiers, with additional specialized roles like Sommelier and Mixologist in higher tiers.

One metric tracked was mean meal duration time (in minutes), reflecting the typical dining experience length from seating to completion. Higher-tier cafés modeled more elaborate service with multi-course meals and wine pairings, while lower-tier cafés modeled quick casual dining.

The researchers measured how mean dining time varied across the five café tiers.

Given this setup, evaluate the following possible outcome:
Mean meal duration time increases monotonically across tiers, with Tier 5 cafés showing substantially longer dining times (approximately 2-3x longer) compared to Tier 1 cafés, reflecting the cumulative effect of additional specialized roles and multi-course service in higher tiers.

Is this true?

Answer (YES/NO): NO